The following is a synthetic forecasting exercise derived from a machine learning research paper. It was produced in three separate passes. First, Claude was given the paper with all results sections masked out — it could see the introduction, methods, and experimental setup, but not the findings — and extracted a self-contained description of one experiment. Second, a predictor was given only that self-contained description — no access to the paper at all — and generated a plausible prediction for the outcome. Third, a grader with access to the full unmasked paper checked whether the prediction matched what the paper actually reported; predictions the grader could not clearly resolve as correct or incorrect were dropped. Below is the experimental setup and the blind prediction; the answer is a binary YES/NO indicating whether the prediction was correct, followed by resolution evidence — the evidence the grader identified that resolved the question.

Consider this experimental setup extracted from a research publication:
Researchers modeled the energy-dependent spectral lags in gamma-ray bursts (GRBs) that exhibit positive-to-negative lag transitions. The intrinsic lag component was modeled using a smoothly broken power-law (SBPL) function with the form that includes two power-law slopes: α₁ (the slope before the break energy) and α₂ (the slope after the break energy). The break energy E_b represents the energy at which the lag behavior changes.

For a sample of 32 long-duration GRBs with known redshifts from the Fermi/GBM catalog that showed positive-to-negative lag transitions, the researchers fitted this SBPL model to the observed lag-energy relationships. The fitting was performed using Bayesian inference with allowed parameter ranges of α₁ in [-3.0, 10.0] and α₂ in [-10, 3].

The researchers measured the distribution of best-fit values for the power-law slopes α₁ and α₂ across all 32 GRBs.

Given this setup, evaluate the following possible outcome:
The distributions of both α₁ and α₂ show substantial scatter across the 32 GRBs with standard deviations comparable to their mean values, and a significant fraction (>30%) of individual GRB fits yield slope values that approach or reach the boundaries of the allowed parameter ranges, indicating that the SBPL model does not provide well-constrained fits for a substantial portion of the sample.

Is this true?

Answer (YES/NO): NO